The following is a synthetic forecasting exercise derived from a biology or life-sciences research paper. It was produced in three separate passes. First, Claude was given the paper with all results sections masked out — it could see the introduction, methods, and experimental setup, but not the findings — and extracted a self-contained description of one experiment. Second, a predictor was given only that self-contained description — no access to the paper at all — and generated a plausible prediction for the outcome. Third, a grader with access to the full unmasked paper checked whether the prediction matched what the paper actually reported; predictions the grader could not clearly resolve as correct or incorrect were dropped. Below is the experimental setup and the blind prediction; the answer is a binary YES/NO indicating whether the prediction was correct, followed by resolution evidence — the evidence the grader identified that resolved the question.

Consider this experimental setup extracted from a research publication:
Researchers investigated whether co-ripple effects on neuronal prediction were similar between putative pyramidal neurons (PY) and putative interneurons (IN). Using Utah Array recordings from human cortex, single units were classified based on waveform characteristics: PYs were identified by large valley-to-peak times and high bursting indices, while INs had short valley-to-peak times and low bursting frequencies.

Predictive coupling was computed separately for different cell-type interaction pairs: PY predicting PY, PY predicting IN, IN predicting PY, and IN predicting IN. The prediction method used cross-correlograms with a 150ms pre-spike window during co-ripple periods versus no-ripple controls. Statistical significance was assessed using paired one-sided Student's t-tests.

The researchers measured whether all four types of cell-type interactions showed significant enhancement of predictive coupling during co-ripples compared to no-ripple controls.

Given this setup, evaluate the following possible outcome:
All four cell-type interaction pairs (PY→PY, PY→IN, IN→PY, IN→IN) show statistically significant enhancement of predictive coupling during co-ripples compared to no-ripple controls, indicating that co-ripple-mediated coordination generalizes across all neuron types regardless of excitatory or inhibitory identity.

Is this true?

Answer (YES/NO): YES